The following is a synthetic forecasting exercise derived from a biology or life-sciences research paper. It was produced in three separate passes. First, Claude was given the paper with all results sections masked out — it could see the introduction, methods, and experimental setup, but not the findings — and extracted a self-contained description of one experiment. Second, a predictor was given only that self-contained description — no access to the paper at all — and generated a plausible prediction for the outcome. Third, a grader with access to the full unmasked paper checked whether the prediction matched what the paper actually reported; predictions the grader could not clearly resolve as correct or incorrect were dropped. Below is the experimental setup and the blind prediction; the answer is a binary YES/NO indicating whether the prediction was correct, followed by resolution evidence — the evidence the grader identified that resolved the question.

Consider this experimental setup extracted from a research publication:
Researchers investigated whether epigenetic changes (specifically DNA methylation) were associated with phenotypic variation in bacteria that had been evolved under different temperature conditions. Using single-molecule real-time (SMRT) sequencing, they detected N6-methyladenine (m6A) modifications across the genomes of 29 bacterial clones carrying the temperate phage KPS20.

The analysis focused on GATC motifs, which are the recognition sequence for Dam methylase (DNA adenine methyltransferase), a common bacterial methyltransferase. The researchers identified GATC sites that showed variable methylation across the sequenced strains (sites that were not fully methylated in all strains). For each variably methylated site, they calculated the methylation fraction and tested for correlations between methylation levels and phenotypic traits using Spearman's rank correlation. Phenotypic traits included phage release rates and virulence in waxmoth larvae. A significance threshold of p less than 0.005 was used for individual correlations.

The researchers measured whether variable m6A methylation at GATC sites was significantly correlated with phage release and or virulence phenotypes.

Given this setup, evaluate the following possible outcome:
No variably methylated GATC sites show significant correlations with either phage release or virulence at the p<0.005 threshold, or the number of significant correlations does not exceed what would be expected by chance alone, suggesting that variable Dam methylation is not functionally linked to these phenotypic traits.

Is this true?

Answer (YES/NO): NO